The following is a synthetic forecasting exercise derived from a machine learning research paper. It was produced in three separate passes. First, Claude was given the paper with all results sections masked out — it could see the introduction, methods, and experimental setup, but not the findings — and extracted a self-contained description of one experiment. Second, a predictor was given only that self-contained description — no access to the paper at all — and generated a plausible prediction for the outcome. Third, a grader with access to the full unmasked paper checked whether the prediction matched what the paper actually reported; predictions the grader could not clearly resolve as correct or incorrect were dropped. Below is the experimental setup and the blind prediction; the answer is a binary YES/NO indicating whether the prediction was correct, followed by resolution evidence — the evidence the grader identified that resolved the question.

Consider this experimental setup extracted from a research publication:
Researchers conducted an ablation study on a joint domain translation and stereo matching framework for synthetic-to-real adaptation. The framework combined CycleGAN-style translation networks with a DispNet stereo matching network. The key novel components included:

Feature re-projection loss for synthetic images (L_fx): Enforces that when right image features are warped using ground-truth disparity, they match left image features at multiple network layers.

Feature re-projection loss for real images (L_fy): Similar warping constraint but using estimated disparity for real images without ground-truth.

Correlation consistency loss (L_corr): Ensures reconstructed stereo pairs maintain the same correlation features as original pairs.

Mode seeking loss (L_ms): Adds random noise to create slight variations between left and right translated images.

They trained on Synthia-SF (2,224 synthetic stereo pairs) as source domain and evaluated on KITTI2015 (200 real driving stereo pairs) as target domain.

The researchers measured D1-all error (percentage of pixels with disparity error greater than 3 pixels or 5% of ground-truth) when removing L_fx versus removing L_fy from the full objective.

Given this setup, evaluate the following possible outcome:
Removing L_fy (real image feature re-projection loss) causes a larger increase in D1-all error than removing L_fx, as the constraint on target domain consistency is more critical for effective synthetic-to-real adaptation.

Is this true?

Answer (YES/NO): NO